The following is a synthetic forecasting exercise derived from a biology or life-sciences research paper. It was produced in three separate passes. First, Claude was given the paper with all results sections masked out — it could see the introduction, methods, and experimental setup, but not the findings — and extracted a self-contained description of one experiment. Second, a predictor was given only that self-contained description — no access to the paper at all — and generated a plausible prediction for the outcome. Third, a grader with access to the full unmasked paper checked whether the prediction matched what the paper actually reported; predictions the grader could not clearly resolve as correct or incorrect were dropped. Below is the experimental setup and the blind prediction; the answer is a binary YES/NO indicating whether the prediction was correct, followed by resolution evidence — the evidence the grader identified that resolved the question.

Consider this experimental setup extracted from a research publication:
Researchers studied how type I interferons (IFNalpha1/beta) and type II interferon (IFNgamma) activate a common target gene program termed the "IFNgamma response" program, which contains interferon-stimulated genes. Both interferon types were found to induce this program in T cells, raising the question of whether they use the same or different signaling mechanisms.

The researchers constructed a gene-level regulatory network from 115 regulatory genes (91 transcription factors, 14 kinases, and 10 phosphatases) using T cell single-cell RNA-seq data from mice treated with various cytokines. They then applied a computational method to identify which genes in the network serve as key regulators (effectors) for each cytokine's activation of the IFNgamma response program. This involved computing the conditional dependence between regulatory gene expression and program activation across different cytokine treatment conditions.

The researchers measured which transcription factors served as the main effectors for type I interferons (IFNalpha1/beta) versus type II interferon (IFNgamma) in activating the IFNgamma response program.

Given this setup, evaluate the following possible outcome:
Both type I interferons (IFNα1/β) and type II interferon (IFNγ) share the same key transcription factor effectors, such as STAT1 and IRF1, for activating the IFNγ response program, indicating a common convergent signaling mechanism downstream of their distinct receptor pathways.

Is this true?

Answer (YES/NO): NO